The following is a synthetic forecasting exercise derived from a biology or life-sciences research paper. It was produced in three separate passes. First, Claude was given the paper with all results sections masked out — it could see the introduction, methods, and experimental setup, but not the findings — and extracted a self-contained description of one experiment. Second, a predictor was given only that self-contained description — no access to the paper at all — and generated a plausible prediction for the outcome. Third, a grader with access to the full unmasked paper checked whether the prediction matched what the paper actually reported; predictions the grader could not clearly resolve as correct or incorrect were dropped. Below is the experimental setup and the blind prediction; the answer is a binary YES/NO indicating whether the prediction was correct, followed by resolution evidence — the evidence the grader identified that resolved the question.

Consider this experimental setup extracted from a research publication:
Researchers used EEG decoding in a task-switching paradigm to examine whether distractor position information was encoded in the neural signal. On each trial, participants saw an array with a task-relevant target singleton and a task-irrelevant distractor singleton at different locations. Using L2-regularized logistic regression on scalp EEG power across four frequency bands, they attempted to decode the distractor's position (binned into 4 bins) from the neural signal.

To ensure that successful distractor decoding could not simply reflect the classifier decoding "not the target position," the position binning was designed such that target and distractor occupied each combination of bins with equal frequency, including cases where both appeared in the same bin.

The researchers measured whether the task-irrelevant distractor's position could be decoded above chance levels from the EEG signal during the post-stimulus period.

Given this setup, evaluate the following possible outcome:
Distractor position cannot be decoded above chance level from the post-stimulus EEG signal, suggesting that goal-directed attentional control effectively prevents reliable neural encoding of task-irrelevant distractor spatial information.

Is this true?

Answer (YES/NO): NO